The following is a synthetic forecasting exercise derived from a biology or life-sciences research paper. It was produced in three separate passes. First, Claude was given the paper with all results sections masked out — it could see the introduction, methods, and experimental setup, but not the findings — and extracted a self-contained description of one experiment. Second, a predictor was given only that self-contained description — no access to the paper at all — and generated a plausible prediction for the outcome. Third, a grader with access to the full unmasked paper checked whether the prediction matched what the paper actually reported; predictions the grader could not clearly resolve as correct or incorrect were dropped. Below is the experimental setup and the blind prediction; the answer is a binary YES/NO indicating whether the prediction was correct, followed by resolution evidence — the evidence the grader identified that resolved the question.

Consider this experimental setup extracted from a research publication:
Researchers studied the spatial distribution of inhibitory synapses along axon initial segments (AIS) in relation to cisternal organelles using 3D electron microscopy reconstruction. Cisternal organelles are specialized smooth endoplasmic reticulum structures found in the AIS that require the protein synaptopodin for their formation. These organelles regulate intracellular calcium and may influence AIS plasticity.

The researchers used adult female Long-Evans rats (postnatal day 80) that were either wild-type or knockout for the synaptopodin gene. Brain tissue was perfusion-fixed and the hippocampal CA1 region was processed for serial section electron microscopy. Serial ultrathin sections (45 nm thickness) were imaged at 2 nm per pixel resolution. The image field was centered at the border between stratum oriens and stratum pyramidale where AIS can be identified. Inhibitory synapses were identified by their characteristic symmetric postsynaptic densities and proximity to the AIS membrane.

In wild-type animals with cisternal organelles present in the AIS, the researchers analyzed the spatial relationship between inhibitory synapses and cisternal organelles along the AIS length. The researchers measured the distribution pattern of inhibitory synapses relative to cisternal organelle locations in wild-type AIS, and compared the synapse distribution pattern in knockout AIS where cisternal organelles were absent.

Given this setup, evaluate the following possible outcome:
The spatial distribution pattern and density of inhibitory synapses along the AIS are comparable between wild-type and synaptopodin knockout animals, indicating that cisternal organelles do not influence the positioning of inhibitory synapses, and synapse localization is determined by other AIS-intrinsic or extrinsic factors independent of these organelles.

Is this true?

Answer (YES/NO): NO